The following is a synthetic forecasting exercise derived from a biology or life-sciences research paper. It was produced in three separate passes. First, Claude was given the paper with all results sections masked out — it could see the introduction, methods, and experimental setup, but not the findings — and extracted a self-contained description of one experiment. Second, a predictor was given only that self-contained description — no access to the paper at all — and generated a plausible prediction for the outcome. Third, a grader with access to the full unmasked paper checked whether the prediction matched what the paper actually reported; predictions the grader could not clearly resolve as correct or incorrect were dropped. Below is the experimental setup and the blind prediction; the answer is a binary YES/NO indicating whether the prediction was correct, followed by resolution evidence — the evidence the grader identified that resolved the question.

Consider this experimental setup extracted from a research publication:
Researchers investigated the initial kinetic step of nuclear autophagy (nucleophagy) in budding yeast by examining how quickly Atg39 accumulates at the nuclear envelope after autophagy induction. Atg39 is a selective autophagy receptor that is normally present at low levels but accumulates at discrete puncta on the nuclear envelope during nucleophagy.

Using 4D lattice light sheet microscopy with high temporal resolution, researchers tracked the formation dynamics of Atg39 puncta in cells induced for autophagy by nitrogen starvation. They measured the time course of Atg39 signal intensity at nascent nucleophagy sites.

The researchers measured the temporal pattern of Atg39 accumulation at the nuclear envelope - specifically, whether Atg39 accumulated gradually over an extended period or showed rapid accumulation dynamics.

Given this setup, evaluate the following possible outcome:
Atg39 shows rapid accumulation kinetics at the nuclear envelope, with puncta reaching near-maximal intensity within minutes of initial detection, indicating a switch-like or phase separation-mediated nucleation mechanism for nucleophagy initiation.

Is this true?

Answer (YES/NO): YES